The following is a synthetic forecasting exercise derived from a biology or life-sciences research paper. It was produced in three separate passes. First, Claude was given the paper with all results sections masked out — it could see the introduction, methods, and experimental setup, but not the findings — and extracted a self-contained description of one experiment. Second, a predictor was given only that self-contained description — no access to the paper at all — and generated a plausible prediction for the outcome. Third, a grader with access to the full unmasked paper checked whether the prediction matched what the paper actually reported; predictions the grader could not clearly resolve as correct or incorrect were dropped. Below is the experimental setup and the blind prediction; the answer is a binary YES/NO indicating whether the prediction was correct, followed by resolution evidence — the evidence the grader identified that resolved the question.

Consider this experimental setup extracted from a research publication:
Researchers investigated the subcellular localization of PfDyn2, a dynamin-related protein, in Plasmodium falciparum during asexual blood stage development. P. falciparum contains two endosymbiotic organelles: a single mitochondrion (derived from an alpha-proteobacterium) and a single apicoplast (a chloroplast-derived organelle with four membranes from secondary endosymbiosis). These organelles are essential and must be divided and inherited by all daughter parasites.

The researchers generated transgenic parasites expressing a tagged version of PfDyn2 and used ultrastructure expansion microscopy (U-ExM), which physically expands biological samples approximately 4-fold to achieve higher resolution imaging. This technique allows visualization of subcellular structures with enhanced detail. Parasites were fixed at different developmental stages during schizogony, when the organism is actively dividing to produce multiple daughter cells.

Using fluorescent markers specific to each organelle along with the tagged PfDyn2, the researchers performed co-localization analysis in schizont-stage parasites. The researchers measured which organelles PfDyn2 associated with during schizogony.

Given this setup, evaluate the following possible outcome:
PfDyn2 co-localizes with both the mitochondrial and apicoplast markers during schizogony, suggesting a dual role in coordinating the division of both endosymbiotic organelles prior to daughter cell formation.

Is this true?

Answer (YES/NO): YES